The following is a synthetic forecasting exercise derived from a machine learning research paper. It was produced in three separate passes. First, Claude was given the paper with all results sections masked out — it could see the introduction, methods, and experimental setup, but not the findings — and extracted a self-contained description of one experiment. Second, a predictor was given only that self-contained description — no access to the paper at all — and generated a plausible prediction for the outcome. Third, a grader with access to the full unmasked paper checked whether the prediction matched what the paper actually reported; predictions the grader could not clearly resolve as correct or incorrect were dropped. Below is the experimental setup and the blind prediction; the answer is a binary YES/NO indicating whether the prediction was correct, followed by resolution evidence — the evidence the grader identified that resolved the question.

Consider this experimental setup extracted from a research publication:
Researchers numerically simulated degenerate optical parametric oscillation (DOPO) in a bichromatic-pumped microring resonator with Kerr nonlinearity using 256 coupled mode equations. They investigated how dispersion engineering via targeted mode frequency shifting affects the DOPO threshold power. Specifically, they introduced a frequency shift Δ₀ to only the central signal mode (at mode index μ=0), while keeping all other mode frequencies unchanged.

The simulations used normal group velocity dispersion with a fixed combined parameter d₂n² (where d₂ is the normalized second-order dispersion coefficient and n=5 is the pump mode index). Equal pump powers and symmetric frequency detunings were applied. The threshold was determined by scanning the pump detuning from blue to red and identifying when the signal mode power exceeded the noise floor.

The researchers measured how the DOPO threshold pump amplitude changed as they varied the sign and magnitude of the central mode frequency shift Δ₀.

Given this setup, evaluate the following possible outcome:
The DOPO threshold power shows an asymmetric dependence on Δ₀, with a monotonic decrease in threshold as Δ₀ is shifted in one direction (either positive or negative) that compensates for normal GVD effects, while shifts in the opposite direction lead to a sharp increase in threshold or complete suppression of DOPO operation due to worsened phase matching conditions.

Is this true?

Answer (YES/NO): NO